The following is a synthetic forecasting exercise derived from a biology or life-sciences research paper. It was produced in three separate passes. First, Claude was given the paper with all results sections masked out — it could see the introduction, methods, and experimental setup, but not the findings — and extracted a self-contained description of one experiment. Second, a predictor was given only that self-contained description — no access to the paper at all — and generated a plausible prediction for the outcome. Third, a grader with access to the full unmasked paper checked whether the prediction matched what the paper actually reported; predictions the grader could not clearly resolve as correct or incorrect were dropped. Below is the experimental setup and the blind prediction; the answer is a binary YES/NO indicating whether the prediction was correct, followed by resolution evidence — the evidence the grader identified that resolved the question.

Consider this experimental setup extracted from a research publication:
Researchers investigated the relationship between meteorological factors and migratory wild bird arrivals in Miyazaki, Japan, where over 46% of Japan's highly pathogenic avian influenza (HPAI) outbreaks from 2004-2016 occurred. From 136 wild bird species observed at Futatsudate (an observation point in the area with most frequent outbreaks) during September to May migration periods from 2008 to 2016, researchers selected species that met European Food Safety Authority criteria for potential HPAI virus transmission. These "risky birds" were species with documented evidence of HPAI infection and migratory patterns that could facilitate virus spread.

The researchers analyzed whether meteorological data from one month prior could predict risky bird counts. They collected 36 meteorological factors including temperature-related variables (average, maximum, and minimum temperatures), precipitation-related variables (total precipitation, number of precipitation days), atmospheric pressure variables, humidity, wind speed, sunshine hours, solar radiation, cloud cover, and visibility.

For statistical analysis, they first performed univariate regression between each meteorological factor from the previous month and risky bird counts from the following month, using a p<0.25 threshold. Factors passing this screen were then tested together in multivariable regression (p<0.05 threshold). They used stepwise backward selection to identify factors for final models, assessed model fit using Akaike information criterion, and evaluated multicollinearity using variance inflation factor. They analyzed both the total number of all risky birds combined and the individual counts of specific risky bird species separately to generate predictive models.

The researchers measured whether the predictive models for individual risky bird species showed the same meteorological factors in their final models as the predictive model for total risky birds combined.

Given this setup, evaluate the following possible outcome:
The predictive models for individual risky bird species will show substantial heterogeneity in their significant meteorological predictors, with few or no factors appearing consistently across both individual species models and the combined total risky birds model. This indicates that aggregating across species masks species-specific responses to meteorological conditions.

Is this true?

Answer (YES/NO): YES